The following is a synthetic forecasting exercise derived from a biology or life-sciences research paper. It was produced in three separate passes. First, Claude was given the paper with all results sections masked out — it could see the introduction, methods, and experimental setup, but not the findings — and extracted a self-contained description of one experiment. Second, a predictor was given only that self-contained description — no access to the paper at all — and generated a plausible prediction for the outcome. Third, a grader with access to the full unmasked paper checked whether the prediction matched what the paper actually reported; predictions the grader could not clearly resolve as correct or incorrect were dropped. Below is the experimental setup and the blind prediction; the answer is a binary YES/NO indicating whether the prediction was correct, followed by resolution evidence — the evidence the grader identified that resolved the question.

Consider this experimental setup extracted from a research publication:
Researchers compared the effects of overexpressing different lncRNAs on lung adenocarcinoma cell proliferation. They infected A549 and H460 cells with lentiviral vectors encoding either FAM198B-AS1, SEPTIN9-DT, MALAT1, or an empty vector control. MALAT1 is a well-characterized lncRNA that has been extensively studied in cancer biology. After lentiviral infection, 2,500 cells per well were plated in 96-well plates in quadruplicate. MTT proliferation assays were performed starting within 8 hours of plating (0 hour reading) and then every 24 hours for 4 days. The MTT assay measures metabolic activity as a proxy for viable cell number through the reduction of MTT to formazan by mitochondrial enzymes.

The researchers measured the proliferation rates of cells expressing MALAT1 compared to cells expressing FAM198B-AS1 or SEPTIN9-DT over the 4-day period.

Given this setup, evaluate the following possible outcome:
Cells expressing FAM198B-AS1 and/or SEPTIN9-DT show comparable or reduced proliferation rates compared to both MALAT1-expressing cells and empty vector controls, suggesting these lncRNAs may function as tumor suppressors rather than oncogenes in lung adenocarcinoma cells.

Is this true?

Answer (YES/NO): YES